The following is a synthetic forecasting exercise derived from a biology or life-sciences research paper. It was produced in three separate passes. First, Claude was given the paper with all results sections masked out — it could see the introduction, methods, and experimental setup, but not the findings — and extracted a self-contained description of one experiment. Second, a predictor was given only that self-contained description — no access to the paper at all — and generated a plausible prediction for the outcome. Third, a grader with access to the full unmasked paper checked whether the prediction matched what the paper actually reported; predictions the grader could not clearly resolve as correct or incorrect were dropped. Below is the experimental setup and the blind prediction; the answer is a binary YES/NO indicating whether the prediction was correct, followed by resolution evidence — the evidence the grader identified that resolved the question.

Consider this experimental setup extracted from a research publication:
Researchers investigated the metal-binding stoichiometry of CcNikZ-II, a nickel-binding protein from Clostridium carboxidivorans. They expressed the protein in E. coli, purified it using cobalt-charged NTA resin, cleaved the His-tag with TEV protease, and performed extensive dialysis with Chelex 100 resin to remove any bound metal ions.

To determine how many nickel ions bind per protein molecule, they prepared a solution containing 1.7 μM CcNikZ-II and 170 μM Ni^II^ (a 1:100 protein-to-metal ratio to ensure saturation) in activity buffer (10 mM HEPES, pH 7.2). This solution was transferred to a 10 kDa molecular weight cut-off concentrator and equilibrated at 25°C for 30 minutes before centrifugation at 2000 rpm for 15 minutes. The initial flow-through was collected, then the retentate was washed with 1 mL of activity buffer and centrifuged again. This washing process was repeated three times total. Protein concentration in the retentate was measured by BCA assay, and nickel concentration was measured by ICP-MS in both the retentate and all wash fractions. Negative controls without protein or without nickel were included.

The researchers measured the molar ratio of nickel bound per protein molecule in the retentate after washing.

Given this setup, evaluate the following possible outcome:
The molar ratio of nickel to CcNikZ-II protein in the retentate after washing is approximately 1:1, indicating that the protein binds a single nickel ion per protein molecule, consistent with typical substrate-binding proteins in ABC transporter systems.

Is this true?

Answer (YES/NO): YES